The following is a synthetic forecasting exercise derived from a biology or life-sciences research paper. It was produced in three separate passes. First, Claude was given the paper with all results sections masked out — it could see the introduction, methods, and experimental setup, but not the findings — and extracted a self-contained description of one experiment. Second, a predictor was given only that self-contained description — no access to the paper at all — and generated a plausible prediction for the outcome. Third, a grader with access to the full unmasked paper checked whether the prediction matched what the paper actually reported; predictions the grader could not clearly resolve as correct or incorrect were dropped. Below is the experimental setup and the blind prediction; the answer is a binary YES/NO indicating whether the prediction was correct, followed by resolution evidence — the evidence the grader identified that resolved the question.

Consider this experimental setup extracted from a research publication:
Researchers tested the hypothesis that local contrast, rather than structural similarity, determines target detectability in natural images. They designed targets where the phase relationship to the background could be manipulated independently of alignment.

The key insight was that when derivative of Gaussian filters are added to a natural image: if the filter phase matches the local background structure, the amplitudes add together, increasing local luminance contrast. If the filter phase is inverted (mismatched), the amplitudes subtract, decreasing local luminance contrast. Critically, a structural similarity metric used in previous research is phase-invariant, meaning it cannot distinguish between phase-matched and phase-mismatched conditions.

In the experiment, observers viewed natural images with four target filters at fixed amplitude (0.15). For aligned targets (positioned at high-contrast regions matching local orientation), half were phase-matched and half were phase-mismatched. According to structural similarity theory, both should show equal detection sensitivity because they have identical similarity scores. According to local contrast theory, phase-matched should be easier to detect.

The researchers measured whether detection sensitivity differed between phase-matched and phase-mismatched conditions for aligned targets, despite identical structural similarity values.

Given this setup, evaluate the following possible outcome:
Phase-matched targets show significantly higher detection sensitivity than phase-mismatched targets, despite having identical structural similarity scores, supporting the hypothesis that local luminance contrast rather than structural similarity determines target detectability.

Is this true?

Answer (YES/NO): YES